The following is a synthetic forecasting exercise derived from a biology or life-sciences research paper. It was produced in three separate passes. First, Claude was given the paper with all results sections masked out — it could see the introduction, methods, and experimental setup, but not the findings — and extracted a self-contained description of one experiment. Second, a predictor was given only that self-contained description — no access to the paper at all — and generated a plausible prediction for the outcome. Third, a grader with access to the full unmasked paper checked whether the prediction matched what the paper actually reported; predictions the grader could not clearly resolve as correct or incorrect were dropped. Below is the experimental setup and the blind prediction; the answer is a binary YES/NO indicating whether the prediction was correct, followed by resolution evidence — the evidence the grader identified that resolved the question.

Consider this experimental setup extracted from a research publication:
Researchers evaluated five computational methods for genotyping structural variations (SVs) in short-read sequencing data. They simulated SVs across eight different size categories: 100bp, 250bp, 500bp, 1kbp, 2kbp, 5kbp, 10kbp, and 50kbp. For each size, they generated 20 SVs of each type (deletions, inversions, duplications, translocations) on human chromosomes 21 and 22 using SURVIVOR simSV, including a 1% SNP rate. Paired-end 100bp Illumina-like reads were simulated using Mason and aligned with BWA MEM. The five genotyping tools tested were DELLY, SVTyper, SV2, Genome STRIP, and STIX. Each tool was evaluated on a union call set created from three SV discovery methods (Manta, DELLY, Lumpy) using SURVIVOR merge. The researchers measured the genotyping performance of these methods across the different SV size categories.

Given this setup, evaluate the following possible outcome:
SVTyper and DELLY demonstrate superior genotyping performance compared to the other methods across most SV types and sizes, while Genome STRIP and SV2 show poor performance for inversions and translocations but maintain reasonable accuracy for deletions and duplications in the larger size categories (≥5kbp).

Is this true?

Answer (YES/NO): NO